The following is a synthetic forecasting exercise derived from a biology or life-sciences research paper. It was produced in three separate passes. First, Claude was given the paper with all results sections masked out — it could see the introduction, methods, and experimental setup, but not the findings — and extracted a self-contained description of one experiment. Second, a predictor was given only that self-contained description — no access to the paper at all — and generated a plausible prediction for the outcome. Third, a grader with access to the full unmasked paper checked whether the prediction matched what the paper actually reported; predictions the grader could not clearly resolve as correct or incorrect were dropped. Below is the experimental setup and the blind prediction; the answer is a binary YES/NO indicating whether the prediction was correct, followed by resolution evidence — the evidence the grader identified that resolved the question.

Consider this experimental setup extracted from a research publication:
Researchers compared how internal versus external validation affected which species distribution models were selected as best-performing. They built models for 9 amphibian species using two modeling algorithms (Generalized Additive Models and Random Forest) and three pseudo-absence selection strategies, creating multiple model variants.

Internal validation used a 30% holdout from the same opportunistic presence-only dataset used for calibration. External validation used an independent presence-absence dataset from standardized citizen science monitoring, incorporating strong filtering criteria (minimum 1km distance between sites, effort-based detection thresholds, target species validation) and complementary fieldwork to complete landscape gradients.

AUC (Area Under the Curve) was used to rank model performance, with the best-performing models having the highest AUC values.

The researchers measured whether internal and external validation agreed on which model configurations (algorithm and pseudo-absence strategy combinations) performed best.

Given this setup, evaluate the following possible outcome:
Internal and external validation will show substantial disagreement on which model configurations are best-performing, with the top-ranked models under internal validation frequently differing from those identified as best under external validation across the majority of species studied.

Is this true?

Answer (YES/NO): YES